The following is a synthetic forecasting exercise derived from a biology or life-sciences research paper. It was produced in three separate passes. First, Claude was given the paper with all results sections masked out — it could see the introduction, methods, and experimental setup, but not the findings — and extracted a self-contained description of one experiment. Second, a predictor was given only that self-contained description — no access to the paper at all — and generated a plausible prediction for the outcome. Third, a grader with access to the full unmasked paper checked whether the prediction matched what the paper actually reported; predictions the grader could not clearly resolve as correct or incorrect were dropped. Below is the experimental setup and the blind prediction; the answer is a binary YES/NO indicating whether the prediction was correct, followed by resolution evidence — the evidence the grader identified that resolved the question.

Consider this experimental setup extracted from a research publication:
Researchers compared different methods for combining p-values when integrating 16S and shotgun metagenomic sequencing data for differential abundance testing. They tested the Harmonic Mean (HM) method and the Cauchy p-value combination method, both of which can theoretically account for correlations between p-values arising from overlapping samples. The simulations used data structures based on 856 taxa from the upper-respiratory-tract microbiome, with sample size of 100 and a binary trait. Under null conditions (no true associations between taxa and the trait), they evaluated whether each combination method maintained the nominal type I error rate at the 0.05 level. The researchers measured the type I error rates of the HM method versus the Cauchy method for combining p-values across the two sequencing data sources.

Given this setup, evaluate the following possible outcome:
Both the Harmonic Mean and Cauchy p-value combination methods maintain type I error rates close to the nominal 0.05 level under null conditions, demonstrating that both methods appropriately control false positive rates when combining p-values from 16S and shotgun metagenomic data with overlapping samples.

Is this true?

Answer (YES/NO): NO